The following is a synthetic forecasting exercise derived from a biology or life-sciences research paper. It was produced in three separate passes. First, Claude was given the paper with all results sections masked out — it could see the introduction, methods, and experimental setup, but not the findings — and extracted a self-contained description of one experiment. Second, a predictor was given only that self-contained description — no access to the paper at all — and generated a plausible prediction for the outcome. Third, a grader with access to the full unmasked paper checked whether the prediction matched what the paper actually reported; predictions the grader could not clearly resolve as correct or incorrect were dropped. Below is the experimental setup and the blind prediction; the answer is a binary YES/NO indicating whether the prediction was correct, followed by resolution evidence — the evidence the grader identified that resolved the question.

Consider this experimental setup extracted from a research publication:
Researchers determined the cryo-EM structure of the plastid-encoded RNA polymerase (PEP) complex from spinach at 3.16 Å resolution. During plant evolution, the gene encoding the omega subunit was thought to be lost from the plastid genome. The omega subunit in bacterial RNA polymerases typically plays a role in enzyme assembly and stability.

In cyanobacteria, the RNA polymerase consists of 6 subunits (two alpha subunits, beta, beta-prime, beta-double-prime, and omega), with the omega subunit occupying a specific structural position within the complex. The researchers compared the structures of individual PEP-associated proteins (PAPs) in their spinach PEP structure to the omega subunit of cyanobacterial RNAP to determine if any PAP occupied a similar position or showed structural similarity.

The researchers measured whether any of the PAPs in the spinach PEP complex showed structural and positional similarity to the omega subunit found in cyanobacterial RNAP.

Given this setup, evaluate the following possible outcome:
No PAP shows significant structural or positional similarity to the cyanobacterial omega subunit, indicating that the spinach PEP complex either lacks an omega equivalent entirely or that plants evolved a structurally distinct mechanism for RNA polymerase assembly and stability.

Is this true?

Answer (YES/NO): NO